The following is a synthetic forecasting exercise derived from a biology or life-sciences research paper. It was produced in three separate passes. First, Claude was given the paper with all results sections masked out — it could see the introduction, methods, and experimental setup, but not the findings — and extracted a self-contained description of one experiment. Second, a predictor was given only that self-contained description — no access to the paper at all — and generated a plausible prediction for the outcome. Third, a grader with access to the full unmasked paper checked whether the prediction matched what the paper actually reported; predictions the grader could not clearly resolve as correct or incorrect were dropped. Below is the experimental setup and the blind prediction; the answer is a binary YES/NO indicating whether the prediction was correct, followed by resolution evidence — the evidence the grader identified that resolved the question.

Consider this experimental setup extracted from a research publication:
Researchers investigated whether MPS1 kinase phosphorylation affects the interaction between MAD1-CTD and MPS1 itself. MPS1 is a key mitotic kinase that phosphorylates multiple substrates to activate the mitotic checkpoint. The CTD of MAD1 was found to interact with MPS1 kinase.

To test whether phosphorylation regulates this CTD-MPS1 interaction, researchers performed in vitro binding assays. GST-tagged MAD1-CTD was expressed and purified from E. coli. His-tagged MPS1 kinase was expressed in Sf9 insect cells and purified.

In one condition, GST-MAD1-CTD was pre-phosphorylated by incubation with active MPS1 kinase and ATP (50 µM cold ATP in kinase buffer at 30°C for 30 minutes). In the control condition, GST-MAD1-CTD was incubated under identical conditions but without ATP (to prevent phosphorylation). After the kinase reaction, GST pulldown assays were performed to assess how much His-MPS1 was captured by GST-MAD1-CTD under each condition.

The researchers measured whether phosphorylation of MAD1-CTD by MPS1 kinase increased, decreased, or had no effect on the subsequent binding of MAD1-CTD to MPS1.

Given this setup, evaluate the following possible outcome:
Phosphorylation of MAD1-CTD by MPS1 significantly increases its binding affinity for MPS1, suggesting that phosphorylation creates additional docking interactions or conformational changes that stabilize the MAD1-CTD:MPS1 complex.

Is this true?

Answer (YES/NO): NO